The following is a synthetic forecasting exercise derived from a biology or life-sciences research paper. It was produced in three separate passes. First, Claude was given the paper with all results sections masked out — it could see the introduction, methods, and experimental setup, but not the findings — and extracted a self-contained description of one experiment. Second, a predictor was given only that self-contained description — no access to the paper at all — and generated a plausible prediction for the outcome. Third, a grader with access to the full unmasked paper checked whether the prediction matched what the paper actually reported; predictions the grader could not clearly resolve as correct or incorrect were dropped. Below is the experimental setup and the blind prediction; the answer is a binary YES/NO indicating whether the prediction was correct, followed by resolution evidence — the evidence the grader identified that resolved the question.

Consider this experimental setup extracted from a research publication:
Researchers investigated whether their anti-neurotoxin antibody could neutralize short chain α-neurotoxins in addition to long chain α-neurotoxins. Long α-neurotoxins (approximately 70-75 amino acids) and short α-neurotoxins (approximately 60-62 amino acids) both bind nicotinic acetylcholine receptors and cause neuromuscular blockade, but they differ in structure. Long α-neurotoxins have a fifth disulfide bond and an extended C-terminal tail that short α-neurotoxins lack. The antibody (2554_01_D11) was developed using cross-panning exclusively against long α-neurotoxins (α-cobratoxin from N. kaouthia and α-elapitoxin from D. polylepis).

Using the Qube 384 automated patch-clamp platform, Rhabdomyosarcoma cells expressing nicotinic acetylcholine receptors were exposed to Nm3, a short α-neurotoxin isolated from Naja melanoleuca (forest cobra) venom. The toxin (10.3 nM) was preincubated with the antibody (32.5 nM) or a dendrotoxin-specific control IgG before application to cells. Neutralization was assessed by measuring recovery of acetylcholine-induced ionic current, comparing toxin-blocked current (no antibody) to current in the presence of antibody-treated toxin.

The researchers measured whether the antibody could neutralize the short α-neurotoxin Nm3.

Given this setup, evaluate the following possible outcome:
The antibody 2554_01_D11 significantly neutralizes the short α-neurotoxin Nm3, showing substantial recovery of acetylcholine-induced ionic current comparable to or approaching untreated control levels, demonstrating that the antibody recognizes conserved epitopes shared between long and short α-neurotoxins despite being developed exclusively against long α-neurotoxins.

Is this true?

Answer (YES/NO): NO